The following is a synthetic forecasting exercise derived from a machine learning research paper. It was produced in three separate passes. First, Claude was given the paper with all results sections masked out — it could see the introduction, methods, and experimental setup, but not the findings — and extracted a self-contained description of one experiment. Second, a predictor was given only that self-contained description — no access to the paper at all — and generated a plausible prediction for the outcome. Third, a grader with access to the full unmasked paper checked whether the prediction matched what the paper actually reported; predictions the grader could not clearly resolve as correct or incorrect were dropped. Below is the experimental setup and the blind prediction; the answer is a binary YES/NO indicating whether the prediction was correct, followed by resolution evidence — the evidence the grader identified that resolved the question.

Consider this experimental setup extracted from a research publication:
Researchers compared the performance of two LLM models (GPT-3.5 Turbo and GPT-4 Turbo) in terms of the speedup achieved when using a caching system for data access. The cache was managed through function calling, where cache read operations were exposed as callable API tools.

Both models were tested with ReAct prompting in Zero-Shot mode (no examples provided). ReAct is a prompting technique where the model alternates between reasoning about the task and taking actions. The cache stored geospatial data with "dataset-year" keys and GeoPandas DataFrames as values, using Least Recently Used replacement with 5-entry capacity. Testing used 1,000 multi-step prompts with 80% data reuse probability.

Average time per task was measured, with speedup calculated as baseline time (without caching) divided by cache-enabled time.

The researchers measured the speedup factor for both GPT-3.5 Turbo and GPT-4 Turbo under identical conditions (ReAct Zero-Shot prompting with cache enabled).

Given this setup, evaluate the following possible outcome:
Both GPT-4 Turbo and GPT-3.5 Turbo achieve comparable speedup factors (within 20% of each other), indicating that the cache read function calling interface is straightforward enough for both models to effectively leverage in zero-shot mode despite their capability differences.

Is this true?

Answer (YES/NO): YES